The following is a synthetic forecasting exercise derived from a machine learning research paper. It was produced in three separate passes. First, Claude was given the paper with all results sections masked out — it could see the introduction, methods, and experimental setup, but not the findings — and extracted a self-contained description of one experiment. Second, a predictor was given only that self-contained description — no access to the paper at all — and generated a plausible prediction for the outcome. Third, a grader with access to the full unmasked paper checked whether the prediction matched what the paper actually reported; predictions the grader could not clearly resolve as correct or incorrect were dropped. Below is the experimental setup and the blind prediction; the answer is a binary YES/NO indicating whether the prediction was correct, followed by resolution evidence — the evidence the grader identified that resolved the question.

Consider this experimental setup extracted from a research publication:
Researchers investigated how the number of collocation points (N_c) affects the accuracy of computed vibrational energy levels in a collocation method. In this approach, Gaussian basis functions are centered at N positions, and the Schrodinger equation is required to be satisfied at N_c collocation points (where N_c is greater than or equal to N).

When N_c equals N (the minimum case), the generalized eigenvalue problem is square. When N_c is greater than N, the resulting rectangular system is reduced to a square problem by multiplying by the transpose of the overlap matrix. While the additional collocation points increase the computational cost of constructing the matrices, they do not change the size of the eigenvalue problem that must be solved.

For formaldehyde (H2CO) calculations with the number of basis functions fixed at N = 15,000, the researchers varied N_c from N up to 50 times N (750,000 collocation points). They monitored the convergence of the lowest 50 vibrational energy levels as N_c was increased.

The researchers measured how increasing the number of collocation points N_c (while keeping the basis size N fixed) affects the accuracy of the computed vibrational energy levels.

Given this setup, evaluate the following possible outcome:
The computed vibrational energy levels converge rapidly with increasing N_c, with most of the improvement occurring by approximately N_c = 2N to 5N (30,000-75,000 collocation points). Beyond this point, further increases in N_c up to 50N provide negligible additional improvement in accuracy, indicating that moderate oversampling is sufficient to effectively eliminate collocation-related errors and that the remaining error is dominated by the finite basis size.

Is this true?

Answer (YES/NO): NO